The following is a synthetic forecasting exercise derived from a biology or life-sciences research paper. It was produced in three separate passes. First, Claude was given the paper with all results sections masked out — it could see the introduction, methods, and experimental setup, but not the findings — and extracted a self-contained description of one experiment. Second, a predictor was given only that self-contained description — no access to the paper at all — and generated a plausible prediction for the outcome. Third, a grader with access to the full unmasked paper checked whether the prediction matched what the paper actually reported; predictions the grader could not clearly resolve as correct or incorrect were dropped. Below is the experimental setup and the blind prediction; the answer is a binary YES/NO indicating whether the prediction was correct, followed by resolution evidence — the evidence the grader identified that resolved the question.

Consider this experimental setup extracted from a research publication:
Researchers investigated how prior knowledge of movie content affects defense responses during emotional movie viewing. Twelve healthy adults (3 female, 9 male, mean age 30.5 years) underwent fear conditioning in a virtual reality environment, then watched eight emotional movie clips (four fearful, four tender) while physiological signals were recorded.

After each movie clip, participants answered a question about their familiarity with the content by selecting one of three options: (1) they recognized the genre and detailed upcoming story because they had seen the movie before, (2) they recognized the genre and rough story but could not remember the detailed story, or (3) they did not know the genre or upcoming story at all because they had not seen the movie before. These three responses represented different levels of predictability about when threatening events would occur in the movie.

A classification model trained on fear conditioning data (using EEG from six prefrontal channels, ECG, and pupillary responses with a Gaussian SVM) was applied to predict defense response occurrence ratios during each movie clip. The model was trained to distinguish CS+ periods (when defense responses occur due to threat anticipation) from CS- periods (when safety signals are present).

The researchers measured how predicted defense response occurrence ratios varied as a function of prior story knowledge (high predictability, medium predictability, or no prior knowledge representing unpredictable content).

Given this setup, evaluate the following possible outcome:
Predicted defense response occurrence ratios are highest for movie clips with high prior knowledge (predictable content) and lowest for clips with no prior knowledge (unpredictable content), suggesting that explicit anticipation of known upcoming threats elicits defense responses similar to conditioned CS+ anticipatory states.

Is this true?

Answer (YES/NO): NO